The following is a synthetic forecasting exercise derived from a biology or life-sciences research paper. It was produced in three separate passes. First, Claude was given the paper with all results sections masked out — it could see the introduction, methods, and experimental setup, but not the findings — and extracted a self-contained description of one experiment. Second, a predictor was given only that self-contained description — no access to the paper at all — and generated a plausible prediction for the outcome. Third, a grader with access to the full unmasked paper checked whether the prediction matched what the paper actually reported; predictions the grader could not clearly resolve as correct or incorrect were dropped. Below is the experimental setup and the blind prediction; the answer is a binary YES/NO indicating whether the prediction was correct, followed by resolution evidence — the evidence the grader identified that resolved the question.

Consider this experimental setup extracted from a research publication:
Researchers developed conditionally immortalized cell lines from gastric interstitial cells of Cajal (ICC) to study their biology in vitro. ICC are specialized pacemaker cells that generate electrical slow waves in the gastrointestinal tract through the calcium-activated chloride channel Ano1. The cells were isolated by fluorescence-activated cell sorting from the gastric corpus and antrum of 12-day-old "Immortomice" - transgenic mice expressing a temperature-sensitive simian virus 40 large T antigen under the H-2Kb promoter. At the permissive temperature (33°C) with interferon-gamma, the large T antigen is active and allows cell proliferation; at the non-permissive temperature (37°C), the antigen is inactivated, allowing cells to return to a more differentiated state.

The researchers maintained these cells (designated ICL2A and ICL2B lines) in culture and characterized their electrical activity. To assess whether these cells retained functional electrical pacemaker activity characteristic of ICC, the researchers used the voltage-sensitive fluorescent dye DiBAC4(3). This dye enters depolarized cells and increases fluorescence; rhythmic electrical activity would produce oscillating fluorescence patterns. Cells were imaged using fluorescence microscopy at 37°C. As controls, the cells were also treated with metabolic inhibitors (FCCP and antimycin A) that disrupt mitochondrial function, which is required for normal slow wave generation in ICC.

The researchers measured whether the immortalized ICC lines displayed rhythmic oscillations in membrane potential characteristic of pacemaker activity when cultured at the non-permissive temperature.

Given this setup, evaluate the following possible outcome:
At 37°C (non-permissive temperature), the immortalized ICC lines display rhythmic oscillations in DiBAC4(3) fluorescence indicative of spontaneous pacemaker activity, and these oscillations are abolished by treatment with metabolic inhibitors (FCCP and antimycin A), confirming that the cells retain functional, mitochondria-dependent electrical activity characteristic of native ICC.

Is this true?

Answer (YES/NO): YES